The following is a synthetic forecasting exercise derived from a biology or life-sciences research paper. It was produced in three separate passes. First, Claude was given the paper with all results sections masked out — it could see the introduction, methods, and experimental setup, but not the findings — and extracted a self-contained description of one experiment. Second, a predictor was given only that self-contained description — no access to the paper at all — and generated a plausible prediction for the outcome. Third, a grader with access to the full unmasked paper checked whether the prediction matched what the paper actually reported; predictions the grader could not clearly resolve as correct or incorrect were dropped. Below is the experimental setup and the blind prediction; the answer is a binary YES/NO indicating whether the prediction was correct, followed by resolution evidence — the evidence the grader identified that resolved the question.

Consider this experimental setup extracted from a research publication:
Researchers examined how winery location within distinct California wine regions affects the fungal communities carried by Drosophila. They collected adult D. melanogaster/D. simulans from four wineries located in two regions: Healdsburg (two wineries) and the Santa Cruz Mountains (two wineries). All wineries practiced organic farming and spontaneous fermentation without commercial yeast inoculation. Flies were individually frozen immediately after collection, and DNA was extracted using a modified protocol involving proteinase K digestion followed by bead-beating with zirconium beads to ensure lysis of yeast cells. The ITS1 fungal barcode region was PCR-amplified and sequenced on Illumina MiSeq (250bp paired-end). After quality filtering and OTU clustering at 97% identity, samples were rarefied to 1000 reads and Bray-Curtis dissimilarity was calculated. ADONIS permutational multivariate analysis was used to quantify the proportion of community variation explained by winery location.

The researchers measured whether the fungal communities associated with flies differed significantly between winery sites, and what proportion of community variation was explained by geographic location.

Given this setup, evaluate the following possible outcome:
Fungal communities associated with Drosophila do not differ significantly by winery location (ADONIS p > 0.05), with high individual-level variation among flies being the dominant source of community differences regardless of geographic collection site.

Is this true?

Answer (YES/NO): NO